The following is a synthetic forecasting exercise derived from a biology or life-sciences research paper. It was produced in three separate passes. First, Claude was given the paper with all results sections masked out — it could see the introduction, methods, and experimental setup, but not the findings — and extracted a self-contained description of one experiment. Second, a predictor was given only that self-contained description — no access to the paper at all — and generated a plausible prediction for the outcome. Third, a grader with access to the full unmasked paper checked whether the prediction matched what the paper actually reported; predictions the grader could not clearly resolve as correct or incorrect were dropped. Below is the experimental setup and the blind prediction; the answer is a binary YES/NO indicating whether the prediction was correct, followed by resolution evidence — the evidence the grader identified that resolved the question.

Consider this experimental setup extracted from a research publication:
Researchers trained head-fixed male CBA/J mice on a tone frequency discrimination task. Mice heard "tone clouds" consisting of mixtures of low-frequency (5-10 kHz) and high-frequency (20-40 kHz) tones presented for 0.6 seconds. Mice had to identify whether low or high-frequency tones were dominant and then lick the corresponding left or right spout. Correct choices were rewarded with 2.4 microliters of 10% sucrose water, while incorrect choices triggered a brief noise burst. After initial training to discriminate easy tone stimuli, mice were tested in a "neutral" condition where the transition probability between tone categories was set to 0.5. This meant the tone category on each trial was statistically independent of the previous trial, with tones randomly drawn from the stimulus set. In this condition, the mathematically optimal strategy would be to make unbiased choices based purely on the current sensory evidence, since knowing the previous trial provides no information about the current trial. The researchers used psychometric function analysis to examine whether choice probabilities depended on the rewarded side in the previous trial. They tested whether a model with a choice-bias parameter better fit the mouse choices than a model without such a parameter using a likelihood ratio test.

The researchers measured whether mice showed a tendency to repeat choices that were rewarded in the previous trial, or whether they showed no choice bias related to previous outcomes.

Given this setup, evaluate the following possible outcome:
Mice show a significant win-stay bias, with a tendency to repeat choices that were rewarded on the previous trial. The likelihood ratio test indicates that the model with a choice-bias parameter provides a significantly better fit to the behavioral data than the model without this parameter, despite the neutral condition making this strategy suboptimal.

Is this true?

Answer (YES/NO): YES